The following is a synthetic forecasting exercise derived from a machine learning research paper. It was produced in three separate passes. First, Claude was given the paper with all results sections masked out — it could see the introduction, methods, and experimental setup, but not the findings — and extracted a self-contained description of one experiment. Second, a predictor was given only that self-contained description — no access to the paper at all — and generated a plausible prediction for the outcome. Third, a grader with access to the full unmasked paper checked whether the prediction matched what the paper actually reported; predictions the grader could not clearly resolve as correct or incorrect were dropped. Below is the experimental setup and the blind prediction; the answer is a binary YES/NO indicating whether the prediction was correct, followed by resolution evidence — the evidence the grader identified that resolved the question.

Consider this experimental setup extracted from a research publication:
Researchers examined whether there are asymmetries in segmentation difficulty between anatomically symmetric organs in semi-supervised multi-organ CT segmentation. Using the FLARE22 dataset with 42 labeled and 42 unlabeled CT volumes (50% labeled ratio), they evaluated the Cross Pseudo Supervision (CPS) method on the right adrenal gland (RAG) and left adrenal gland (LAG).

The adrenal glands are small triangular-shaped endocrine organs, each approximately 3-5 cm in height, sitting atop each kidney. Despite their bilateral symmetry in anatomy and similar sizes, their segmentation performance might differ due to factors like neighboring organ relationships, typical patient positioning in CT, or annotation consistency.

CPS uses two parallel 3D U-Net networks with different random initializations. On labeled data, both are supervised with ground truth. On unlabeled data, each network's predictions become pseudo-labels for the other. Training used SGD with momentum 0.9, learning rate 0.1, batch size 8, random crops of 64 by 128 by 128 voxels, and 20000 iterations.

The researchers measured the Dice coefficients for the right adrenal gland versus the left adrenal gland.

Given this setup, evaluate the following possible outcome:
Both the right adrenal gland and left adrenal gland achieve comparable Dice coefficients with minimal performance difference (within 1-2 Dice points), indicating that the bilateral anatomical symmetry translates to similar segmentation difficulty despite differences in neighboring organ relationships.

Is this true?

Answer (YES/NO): NO